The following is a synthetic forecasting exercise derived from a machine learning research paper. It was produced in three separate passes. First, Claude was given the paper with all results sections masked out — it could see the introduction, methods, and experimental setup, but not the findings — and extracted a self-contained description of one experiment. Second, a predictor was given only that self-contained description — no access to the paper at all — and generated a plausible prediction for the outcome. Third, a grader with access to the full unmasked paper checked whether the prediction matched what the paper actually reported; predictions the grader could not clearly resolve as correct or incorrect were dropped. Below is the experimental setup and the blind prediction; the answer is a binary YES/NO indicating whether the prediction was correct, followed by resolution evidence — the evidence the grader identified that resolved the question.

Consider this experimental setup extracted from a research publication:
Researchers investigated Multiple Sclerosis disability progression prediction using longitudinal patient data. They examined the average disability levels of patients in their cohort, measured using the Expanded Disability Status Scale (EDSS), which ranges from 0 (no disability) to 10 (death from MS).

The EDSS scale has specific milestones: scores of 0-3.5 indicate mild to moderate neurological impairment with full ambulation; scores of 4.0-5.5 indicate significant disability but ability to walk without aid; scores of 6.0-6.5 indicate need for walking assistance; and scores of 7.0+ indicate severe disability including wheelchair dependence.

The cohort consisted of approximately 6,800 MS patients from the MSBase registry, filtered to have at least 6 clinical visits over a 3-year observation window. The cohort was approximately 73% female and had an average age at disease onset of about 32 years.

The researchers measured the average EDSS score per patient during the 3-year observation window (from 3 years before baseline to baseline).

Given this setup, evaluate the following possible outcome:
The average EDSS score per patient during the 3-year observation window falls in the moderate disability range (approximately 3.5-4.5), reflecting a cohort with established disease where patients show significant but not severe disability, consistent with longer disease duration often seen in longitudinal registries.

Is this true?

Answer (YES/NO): NO